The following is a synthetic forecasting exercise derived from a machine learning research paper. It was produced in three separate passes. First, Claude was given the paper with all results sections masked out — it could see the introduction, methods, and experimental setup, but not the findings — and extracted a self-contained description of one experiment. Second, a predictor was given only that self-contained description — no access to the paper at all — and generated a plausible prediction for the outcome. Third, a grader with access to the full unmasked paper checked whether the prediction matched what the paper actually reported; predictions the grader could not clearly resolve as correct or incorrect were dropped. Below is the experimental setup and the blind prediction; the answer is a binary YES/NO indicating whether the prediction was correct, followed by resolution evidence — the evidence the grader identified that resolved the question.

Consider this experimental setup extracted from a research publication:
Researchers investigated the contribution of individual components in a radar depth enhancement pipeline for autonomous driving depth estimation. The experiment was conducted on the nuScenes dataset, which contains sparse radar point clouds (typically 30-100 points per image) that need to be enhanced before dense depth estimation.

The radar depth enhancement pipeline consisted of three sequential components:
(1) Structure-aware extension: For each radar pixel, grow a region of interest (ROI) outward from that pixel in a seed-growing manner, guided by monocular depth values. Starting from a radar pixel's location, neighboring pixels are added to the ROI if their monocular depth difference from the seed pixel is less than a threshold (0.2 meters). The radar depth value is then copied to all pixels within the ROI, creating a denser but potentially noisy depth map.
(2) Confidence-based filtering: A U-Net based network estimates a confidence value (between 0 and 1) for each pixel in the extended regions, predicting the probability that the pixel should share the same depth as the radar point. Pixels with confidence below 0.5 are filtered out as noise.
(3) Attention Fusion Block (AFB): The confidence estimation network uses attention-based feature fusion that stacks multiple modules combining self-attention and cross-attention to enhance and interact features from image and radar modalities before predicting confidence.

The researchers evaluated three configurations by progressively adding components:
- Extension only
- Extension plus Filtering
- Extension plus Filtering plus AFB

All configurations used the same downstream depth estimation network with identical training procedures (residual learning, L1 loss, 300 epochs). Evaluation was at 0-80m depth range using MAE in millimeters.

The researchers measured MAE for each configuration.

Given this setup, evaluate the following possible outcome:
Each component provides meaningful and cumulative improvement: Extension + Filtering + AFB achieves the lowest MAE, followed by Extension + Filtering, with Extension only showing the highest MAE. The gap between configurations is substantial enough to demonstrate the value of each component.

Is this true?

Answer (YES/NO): YES